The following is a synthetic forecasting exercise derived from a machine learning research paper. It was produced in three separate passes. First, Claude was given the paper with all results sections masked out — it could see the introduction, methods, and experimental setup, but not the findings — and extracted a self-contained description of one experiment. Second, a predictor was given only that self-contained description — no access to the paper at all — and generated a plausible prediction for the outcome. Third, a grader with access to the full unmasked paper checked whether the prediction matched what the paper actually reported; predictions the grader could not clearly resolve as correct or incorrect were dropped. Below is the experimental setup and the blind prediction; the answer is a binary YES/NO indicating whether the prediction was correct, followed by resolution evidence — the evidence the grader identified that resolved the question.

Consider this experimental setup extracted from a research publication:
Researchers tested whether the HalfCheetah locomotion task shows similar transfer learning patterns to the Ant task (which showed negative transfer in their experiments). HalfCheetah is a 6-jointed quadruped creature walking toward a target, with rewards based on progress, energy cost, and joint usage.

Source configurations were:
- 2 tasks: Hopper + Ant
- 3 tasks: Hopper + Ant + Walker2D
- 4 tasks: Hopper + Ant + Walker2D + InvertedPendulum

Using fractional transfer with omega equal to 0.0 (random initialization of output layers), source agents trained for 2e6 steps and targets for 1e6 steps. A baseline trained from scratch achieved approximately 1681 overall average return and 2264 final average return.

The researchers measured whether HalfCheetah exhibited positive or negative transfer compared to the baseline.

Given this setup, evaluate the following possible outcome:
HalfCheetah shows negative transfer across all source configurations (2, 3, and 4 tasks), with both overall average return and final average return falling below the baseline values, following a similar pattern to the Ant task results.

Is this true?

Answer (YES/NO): NO